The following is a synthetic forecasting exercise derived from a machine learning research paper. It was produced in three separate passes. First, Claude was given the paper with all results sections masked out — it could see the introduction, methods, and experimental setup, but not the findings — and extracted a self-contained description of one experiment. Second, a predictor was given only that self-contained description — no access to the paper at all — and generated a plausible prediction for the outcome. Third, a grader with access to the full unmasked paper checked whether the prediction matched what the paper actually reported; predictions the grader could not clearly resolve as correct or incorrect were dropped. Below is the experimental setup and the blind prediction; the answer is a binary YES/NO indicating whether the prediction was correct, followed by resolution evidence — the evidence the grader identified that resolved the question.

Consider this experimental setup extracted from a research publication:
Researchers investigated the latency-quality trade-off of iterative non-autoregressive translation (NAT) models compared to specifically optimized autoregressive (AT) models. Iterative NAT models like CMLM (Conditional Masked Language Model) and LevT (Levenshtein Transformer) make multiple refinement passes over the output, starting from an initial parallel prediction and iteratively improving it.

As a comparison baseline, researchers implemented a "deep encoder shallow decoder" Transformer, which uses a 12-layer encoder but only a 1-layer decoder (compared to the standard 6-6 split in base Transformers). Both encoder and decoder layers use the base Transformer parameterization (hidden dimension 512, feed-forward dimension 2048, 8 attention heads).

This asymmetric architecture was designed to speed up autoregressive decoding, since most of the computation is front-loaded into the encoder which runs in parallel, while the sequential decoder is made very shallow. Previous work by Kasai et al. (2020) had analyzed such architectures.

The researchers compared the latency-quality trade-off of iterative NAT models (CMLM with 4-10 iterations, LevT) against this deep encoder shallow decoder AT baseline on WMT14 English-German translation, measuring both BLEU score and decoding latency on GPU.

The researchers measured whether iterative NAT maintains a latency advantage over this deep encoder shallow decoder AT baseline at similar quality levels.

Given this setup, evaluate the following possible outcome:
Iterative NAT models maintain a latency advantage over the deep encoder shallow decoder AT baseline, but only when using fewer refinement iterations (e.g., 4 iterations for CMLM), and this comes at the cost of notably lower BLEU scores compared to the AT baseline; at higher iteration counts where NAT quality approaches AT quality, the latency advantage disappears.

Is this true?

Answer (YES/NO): NO